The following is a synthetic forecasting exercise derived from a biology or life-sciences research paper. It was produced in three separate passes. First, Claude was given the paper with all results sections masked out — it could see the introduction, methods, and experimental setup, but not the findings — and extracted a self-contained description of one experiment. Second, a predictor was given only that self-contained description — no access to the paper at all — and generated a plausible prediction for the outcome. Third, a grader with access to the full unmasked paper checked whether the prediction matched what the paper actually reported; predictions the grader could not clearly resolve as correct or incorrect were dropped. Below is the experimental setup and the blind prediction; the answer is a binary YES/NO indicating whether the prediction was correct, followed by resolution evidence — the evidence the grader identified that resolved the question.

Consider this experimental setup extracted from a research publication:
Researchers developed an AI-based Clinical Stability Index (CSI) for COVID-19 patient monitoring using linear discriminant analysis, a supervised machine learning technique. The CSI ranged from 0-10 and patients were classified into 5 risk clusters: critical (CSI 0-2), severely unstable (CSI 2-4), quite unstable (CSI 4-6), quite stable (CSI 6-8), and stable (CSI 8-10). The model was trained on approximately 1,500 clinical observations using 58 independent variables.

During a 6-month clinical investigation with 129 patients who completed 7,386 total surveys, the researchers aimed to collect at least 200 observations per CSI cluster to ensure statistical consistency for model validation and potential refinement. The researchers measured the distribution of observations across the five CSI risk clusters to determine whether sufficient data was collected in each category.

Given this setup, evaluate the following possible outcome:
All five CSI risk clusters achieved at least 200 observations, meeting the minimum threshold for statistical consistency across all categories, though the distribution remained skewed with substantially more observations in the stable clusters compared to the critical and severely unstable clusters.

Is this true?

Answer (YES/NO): NO